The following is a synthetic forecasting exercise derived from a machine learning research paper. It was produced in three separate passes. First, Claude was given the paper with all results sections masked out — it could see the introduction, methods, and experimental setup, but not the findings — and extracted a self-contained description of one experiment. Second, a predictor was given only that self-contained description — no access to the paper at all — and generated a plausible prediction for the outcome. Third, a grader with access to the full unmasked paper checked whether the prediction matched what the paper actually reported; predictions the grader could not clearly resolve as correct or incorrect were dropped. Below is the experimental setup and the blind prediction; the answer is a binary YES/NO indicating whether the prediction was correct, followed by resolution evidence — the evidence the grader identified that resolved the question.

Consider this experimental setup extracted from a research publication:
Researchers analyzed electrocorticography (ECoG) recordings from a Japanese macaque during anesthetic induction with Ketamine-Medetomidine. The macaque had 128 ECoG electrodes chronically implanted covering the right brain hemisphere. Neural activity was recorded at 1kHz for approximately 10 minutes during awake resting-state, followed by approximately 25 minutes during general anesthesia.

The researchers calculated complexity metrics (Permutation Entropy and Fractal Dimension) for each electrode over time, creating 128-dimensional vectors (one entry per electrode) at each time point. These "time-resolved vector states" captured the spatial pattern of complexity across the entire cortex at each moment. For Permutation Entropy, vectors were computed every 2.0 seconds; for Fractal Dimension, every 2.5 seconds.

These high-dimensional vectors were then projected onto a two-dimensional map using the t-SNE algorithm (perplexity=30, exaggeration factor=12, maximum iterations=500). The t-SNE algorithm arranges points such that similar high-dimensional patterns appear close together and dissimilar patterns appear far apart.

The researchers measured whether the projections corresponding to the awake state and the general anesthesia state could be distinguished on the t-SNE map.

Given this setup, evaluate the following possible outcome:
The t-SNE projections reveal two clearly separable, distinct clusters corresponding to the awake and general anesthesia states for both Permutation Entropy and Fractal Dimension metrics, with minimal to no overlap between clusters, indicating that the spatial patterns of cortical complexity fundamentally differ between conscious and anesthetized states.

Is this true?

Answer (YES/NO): YES